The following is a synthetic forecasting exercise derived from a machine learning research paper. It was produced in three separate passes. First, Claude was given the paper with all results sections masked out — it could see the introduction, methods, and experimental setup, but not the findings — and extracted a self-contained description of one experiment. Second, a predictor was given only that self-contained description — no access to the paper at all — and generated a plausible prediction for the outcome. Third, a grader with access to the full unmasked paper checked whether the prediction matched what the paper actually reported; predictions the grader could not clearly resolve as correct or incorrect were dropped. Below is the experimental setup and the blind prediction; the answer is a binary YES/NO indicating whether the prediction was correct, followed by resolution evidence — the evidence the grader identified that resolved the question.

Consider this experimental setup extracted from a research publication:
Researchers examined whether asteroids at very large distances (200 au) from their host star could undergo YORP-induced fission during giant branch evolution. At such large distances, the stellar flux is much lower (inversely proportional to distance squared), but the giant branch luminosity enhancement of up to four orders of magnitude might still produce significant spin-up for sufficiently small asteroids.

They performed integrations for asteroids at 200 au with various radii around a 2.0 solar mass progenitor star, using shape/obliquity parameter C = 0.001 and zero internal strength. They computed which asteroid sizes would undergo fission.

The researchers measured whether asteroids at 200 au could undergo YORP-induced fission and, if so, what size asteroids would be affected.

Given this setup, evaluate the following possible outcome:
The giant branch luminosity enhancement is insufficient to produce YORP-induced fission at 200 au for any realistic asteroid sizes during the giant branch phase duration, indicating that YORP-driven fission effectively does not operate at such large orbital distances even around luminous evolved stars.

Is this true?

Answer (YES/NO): NO